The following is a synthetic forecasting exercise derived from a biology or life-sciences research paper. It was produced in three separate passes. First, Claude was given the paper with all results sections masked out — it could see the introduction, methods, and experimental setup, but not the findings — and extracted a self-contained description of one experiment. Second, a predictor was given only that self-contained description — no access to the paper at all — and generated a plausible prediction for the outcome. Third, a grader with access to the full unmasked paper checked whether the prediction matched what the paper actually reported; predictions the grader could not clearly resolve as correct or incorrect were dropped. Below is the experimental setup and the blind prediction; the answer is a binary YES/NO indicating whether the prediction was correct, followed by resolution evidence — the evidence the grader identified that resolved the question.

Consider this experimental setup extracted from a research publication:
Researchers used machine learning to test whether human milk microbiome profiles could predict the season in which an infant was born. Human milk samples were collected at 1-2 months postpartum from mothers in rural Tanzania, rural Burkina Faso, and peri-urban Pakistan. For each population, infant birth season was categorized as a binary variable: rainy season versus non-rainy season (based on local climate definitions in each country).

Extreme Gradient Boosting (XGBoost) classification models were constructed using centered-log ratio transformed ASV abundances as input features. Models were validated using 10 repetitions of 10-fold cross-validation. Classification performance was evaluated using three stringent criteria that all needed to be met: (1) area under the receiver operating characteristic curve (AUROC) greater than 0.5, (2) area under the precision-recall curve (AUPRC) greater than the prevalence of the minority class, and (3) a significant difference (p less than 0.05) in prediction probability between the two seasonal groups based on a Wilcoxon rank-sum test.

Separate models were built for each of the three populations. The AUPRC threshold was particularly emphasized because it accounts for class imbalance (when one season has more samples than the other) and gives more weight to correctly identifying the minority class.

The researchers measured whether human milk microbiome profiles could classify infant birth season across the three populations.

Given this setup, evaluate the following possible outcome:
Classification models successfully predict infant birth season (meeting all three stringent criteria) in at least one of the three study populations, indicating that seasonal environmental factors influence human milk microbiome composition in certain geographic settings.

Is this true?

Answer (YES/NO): YES